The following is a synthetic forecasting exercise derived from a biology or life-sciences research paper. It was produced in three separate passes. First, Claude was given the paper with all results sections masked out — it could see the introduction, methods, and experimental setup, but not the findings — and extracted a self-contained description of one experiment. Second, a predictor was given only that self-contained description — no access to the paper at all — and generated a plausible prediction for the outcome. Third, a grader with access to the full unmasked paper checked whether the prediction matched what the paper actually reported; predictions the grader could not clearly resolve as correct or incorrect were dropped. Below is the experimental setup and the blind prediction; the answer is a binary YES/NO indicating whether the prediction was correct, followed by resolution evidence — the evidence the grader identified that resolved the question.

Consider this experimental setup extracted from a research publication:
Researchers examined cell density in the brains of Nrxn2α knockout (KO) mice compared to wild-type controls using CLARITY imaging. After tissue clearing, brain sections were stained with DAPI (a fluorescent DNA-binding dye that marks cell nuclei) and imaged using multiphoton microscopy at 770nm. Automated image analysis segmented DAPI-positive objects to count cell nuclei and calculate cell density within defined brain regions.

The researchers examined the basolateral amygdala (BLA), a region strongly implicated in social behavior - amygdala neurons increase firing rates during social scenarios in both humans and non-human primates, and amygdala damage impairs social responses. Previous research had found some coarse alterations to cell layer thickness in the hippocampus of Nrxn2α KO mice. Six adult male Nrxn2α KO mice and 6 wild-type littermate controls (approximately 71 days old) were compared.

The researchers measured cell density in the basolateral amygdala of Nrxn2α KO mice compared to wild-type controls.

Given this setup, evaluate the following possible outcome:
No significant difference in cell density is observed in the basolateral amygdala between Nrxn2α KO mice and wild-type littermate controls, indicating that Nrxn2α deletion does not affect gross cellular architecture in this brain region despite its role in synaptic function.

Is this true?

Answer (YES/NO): YES